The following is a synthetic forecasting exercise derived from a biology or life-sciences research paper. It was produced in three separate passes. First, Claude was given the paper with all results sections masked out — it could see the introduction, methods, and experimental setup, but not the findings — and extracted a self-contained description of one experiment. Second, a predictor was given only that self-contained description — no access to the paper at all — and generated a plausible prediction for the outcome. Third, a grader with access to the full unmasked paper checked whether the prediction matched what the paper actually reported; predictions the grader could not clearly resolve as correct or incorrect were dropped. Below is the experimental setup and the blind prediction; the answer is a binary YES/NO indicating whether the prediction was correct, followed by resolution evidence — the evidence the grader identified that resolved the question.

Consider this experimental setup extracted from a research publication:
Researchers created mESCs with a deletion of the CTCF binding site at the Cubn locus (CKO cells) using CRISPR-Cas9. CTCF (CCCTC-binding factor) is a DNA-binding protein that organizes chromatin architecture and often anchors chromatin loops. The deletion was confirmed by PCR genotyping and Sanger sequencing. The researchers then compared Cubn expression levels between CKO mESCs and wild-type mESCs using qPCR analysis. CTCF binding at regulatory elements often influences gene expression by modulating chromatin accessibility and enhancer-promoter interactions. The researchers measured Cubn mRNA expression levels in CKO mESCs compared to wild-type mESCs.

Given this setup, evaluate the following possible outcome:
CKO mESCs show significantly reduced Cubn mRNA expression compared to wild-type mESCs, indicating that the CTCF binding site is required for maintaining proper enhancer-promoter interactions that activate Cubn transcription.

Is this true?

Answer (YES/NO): NO